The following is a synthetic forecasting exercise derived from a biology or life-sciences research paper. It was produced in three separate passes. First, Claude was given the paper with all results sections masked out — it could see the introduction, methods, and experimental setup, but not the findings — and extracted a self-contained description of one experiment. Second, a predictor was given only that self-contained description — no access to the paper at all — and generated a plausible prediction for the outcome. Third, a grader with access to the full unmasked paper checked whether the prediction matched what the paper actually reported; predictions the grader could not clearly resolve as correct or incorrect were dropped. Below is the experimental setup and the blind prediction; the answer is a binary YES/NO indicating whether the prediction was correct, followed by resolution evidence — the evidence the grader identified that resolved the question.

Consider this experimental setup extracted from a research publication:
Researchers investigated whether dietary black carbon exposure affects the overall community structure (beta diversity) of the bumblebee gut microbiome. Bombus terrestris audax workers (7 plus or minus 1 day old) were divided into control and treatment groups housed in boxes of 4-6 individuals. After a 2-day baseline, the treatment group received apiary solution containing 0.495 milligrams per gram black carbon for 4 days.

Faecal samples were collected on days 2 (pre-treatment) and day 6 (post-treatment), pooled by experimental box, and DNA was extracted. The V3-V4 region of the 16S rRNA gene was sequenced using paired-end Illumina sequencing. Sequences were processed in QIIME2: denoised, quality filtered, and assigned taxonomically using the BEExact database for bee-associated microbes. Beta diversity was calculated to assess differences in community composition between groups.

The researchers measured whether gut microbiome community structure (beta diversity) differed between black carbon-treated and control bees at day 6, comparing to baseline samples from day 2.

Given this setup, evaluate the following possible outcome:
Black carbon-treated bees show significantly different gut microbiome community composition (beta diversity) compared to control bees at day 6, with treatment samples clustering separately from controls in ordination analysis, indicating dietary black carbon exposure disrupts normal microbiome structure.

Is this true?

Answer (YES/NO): NO